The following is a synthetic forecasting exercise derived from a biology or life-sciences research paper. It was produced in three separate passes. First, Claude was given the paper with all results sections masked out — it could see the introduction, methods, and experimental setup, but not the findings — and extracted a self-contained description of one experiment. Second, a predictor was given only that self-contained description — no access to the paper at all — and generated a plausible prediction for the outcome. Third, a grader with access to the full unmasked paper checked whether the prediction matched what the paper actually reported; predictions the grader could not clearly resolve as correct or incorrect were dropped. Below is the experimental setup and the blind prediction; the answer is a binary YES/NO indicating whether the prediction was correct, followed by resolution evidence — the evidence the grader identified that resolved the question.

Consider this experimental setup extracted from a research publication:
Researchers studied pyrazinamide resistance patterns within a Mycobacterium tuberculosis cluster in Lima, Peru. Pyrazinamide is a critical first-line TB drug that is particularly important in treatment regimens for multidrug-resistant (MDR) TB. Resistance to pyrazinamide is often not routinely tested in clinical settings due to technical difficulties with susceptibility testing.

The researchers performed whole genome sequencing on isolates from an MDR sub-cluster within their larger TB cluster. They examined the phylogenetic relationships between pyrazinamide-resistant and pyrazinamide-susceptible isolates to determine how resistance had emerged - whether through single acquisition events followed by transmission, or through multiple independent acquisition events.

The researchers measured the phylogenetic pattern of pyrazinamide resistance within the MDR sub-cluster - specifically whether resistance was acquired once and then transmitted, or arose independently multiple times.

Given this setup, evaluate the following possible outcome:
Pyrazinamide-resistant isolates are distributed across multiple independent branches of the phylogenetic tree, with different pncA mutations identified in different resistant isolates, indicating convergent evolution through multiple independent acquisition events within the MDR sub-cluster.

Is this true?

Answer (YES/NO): YES